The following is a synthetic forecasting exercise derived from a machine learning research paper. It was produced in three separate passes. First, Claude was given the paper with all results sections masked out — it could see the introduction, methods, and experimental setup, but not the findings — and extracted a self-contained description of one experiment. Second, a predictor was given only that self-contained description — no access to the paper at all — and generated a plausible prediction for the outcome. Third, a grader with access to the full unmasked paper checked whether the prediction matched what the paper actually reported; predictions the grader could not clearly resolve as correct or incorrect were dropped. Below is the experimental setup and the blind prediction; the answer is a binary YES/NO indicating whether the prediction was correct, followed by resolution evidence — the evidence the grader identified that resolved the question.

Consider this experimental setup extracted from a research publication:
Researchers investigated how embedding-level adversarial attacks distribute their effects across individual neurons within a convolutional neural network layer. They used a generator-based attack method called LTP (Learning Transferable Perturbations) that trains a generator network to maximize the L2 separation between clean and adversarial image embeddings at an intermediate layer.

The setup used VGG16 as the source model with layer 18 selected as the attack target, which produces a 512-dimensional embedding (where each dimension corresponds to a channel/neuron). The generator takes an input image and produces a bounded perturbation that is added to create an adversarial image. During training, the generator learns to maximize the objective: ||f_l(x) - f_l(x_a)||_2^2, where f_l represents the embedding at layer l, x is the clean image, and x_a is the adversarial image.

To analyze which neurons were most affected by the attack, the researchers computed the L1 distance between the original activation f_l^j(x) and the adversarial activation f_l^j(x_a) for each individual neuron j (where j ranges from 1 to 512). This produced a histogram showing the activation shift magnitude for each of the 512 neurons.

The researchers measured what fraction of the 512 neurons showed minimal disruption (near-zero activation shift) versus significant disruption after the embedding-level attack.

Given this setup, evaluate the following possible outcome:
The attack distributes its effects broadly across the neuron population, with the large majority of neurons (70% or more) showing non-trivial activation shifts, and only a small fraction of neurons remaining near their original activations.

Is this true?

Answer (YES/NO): NO